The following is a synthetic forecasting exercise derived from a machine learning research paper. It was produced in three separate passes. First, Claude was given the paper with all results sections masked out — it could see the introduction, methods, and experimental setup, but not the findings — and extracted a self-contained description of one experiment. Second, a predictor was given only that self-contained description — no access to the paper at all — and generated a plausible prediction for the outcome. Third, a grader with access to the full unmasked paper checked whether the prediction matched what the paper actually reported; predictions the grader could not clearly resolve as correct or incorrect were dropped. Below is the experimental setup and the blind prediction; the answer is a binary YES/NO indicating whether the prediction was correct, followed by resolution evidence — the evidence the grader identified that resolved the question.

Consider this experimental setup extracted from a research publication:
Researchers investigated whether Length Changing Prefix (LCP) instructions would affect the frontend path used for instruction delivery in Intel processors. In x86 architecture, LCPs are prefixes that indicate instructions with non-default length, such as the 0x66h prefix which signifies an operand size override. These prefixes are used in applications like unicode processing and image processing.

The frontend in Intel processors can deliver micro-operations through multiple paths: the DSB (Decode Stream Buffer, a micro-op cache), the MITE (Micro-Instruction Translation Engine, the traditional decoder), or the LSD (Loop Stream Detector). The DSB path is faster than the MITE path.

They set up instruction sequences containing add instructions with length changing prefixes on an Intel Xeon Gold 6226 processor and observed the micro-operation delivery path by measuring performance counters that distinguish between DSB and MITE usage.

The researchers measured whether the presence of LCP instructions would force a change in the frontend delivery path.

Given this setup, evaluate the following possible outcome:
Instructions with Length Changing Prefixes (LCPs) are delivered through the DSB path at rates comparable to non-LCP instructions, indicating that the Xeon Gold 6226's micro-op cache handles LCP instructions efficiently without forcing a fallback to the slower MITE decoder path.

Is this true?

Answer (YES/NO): NO